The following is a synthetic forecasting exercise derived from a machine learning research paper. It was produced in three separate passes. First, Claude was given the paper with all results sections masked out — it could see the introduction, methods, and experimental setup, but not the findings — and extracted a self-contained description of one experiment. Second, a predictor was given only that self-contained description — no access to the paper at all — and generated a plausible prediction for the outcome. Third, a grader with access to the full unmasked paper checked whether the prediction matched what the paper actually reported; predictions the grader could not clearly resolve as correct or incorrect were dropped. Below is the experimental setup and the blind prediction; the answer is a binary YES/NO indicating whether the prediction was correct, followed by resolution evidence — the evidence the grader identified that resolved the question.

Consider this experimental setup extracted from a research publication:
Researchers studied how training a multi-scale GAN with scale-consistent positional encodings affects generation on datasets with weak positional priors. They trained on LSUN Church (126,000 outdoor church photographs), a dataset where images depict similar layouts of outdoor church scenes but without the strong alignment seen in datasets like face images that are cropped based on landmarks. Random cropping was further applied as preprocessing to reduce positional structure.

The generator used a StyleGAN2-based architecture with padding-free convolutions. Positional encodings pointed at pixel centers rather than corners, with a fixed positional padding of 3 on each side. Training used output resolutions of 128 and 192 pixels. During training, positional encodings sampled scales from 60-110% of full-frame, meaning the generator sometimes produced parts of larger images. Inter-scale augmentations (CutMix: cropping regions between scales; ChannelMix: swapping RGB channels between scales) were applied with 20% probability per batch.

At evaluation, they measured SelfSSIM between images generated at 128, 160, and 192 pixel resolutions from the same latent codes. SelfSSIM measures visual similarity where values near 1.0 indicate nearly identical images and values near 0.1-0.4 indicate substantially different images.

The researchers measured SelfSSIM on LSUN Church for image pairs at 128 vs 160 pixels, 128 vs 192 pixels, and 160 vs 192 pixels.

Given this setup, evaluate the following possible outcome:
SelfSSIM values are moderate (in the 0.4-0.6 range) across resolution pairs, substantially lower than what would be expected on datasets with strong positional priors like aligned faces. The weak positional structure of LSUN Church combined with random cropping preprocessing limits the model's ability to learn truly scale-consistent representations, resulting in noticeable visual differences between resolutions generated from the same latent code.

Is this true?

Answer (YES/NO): NO